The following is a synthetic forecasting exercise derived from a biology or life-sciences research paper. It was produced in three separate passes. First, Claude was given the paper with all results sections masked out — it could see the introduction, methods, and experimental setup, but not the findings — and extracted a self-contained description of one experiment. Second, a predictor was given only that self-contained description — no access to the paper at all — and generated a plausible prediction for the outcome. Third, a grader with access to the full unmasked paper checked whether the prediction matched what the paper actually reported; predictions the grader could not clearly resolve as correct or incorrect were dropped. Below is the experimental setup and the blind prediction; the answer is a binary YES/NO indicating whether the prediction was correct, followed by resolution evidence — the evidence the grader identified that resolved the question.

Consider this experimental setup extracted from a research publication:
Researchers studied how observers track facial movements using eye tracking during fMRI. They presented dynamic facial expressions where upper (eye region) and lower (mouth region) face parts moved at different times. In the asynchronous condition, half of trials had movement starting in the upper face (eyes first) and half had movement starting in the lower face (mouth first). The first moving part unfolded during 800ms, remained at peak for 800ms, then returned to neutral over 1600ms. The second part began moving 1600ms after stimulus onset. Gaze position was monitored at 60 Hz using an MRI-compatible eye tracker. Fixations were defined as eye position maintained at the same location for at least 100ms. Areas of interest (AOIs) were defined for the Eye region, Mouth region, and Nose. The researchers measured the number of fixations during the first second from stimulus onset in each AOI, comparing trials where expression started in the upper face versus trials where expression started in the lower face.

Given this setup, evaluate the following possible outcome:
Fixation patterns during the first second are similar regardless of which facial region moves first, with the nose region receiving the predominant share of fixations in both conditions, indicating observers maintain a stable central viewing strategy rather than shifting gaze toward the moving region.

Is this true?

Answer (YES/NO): NO